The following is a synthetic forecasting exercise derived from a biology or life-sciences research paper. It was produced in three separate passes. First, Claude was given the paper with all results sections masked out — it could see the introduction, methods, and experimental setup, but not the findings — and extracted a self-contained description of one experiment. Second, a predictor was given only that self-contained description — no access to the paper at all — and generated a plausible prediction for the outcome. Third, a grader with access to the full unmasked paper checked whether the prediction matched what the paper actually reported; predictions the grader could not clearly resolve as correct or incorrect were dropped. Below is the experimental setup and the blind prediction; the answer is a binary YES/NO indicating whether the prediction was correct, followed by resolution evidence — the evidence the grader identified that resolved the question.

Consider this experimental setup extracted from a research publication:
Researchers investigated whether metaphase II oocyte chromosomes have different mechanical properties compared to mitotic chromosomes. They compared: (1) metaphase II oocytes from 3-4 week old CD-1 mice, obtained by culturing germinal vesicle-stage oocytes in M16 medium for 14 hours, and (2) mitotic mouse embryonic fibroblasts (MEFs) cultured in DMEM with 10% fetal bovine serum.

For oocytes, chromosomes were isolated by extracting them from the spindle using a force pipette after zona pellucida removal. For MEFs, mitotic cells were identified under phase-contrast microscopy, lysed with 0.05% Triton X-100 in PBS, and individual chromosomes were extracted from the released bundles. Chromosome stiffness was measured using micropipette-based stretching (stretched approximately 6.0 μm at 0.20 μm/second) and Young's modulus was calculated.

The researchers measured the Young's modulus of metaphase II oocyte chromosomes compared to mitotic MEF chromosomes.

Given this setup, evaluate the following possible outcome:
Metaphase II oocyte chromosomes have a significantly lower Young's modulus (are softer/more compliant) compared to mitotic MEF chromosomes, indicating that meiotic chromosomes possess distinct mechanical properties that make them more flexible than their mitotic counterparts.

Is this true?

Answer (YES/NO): NO